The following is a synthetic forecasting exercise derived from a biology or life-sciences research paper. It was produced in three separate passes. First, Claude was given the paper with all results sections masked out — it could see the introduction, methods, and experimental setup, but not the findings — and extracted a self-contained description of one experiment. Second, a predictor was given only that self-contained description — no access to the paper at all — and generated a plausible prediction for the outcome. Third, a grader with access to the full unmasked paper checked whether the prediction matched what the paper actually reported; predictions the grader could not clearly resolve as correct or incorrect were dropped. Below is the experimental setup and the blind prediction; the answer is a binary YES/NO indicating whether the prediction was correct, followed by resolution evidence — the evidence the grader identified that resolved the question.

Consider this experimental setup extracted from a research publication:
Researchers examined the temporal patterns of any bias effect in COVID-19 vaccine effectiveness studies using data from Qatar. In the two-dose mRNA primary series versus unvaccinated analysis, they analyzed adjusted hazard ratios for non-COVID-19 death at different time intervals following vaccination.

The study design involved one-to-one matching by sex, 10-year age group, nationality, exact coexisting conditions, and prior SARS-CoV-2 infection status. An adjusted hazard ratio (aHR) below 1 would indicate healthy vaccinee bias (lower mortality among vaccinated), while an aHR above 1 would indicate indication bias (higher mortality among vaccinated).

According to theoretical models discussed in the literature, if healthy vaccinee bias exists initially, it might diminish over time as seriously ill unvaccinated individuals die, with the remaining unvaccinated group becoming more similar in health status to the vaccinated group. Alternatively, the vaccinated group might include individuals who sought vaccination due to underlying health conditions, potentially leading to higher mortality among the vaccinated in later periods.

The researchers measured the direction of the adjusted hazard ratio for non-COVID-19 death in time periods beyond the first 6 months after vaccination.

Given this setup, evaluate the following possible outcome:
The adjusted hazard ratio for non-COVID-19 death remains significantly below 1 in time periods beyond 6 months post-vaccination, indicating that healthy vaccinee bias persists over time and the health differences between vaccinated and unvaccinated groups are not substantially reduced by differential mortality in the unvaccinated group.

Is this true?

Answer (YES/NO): NO